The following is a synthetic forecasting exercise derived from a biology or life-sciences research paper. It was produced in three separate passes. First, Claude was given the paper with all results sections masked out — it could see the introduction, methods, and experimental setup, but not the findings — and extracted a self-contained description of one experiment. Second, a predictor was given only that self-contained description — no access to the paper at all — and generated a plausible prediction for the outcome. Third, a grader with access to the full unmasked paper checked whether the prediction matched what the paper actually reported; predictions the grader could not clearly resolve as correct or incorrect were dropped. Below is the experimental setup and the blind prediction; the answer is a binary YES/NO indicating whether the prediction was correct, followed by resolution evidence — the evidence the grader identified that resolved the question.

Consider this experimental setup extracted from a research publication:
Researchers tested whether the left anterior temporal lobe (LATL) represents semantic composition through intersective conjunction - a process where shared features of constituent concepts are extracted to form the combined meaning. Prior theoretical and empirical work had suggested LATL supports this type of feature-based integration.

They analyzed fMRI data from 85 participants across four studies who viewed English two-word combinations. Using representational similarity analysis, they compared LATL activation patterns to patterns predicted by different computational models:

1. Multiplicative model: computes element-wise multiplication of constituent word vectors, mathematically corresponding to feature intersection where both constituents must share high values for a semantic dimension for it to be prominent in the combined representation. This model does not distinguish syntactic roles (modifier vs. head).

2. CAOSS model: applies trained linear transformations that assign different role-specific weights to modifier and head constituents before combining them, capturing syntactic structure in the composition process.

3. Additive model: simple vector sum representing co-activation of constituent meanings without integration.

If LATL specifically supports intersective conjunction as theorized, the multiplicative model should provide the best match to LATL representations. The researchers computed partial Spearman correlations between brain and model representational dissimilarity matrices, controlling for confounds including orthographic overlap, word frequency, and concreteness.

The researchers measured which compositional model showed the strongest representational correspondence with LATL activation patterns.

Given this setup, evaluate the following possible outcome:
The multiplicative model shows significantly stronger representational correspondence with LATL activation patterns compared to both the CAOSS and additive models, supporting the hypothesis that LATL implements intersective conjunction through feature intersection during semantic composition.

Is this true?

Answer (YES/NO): NO